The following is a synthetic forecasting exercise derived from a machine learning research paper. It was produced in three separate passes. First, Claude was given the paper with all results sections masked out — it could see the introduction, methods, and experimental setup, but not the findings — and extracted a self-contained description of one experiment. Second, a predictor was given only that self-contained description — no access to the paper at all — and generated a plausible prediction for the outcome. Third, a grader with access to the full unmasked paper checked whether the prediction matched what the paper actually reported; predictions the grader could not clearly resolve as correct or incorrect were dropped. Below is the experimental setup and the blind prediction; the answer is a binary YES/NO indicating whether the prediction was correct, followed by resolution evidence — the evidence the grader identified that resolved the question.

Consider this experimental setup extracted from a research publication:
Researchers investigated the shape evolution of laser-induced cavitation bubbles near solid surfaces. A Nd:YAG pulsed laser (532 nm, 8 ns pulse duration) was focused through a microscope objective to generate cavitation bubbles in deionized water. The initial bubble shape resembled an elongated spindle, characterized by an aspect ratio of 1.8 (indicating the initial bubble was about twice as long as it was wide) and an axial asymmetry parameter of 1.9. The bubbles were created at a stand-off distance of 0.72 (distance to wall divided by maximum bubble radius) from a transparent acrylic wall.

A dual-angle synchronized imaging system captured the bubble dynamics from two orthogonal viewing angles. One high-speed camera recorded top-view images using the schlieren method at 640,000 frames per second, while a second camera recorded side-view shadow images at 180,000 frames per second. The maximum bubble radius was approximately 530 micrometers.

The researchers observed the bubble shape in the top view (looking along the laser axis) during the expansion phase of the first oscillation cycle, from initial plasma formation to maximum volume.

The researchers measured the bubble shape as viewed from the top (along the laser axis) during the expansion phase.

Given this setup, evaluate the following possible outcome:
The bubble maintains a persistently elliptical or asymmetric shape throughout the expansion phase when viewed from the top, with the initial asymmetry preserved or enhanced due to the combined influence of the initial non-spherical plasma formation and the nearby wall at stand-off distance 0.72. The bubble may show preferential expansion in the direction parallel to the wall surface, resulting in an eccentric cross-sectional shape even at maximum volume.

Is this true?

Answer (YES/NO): NO